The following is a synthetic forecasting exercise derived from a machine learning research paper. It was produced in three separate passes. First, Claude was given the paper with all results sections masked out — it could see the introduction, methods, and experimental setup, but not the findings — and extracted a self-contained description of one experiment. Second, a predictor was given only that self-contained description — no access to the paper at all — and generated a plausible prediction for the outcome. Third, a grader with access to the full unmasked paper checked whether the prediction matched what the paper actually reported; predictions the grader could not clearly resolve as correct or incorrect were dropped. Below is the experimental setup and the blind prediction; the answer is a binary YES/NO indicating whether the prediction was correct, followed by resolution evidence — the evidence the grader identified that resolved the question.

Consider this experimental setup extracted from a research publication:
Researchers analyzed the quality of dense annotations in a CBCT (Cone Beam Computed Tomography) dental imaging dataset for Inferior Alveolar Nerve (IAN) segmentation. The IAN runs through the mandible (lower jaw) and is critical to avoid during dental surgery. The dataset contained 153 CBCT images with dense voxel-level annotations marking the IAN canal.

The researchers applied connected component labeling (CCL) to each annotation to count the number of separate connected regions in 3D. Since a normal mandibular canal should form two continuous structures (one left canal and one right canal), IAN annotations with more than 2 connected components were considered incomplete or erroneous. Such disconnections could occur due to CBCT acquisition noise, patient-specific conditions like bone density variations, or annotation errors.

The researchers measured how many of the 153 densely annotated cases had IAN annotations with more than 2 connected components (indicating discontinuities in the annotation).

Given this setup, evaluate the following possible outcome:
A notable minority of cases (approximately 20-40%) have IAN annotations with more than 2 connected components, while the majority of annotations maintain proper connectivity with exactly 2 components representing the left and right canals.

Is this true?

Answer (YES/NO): NO